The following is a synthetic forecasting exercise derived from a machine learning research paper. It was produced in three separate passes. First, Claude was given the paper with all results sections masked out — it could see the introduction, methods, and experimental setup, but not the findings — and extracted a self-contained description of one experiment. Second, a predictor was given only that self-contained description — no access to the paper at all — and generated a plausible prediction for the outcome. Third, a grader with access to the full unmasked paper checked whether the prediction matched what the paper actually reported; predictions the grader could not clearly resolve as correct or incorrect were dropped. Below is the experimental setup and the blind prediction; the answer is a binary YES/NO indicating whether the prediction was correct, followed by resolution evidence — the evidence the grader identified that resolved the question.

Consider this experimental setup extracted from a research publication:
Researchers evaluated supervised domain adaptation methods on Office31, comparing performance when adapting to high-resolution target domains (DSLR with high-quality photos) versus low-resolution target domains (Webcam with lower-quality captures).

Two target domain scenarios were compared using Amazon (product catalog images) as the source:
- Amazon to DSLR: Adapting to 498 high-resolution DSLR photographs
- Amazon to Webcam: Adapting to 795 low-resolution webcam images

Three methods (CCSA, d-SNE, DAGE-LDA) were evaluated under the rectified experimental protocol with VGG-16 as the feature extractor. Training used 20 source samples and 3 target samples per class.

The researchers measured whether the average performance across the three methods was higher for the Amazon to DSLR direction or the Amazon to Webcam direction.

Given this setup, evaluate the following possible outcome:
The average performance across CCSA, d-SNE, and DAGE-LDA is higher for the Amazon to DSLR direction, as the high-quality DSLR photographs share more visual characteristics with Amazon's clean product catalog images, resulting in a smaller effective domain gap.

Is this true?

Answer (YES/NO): YES